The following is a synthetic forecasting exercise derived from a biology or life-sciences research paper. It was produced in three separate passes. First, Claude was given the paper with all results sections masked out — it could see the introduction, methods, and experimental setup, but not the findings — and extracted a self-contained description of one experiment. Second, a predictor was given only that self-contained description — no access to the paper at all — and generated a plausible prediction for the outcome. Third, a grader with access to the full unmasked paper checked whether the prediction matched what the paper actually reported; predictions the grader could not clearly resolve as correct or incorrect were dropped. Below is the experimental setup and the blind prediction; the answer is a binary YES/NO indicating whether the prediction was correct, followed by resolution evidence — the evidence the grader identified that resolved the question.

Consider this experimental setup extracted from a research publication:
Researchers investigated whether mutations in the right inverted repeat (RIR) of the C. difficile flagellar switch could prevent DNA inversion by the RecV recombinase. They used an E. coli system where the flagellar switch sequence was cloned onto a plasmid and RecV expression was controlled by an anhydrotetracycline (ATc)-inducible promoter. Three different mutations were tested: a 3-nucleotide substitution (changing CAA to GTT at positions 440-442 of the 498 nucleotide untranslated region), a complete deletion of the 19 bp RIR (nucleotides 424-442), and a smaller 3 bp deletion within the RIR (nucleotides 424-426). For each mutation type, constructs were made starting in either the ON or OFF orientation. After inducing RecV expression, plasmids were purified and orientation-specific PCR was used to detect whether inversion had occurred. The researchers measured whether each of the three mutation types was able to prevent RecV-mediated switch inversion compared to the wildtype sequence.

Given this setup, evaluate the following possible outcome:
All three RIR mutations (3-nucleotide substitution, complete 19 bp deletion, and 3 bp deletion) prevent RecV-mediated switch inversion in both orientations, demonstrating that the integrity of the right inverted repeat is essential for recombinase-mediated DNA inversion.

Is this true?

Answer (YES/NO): NO